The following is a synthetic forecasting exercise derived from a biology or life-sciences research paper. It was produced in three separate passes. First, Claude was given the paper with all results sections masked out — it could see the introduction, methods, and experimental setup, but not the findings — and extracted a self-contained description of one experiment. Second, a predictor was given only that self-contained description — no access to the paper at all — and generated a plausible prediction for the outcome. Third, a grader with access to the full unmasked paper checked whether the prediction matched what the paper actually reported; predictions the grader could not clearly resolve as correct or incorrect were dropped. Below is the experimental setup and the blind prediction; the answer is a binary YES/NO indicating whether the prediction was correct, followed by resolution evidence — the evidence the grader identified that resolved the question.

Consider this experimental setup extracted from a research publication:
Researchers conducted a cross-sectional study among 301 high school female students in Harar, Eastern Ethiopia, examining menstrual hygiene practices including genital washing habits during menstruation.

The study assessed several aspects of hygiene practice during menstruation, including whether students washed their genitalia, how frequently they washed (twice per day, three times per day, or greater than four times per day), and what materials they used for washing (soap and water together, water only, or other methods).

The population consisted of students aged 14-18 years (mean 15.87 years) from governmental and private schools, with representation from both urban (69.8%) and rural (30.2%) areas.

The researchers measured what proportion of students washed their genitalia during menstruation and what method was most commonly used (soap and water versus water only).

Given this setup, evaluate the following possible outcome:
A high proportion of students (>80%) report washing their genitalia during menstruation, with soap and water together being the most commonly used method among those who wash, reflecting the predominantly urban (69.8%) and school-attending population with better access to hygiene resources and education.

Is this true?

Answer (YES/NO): NO